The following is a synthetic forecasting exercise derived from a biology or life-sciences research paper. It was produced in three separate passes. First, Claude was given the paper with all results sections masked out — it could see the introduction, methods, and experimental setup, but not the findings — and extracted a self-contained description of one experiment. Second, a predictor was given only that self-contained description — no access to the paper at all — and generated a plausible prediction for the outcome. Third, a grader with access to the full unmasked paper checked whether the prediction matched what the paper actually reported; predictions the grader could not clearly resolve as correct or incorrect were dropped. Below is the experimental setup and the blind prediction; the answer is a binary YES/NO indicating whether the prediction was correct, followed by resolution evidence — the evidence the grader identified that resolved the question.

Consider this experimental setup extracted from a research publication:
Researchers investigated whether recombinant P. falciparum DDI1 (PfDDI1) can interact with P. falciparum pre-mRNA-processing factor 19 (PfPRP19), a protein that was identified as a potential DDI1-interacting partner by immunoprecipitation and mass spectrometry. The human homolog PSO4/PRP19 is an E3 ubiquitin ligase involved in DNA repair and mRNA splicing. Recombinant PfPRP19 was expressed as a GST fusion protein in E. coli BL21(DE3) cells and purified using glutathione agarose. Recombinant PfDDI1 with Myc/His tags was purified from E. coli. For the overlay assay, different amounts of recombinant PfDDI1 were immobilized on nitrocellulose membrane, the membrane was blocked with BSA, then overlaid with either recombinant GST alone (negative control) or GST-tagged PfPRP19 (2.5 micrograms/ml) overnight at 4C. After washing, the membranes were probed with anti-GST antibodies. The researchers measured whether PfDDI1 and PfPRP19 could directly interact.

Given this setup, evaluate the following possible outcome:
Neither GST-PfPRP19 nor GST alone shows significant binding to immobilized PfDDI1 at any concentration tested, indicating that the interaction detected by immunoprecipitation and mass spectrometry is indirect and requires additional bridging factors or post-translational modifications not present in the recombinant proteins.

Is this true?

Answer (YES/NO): NO